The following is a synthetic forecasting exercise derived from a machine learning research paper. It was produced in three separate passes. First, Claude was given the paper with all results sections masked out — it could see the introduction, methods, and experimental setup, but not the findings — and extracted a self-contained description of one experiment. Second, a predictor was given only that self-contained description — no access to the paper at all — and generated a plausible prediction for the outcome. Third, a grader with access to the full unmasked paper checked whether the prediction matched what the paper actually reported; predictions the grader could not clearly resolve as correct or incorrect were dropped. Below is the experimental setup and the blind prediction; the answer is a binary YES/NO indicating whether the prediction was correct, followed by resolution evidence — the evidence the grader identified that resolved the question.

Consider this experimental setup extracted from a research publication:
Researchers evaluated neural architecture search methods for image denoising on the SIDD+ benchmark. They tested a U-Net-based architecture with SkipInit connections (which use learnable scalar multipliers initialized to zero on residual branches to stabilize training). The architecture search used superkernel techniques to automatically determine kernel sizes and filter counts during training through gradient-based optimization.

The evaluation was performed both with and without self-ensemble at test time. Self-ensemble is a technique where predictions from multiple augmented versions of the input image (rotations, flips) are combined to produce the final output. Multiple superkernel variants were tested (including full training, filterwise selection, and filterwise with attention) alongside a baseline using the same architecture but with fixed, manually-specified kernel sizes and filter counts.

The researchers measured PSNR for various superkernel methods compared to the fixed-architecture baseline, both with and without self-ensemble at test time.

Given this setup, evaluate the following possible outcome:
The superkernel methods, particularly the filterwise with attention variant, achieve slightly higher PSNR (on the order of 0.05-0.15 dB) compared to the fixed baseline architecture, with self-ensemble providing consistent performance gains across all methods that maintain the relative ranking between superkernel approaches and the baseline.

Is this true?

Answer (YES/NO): NO